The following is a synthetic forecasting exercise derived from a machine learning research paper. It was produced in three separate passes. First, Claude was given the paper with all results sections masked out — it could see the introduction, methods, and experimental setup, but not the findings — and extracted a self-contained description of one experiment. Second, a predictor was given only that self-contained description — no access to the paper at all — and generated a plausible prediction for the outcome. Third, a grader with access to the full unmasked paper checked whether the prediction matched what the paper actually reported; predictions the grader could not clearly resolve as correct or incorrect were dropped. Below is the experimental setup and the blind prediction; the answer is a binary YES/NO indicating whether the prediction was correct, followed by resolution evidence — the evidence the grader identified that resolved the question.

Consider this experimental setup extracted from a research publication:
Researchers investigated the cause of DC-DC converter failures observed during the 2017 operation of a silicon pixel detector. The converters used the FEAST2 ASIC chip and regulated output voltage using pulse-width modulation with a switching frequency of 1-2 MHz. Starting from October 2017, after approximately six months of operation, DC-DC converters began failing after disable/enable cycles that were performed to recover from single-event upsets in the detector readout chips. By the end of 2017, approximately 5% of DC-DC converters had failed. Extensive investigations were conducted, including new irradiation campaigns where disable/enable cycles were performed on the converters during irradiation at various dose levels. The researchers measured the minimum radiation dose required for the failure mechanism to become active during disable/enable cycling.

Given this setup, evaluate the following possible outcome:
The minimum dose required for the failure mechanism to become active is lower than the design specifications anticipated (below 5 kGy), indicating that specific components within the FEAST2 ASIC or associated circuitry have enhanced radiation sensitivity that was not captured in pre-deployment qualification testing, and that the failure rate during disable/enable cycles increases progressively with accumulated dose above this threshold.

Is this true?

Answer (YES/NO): NO